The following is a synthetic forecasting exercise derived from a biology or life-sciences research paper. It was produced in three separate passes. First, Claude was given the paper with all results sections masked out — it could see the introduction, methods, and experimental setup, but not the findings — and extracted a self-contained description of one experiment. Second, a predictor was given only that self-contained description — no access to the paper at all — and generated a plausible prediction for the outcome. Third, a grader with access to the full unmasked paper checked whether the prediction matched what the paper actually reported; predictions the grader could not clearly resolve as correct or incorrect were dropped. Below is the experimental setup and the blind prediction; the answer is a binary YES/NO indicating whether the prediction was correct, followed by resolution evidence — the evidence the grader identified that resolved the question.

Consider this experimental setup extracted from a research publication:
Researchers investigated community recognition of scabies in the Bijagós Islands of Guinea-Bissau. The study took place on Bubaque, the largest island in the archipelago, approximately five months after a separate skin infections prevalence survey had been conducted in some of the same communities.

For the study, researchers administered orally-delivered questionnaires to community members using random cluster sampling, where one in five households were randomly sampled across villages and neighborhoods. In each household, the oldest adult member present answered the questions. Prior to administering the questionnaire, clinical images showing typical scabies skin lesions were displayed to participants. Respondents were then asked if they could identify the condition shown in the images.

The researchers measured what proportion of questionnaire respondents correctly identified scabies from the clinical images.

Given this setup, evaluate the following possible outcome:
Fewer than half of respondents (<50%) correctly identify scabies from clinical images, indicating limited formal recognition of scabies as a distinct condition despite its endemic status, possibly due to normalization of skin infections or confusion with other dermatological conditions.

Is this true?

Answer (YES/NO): YES